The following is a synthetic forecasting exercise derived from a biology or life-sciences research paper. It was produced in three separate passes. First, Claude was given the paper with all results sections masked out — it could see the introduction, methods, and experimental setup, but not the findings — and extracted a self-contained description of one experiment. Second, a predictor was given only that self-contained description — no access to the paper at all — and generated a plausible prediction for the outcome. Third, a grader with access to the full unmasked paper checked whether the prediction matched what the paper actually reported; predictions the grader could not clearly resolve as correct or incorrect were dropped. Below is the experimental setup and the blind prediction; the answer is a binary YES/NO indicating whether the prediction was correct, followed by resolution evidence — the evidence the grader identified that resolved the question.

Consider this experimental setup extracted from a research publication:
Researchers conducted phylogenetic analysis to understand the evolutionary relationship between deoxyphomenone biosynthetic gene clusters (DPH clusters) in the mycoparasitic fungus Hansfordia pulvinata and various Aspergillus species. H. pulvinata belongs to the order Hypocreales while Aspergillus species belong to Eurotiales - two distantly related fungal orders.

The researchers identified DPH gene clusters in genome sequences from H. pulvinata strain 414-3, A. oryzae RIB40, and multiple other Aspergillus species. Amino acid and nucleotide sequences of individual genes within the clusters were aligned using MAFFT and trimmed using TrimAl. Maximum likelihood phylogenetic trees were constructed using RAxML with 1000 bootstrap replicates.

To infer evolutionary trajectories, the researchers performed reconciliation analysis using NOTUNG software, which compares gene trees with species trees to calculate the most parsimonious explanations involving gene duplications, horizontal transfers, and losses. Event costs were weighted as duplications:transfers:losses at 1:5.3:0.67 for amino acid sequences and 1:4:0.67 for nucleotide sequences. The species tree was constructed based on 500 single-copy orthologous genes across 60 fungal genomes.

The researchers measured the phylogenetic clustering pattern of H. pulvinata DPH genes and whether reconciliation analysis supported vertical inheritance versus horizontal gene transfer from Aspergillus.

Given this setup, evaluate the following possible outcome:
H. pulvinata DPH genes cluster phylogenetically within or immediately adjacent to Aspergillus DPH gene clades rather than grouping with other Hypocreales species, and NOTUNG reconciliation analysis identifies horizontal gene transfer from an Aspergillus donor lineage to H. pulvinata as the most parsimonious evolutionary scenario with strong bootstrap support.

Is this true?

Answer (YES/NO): YES